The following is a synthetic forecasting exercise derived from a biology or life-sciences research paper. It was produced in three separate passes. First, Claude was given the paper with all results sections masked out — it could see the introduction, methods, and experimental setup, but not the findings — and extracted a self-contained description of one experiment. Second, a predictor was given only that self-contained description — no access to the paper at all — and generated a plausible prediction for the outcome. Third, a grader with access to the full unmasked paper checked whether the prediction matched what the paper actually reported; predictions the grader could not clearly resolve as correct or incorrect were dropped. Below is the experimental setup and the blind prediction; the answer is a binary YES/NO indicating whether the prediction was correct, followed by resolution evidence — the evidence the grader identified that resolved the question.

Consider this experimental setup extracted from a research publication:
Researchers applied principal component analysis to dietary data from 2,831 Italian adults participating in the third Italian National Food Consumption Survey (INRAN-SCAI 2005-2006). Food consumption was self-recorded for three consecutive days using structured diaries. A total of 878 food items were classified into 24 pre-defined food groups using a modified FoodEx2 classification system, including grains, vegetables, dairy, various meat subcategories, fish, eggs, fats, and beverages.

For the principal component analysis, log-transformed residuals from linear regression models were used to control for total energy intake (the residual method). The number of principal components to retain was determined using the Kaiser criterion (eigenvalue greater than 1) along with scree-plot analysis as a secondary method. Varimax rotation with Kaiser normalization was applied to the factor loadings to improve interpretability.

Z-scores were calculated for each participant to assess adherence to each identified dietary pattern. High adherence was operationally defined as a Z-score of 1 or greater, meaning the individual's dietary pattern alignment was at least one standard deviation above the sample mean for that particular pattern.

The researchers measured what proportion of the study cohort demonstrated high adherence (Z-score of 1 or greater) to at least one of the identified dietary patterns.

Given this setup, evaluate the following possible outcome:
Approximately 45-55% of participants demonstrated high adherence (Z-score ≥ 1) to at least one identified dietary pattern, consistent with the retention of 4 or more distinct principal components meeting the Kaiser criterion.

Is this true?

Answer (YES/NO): NO